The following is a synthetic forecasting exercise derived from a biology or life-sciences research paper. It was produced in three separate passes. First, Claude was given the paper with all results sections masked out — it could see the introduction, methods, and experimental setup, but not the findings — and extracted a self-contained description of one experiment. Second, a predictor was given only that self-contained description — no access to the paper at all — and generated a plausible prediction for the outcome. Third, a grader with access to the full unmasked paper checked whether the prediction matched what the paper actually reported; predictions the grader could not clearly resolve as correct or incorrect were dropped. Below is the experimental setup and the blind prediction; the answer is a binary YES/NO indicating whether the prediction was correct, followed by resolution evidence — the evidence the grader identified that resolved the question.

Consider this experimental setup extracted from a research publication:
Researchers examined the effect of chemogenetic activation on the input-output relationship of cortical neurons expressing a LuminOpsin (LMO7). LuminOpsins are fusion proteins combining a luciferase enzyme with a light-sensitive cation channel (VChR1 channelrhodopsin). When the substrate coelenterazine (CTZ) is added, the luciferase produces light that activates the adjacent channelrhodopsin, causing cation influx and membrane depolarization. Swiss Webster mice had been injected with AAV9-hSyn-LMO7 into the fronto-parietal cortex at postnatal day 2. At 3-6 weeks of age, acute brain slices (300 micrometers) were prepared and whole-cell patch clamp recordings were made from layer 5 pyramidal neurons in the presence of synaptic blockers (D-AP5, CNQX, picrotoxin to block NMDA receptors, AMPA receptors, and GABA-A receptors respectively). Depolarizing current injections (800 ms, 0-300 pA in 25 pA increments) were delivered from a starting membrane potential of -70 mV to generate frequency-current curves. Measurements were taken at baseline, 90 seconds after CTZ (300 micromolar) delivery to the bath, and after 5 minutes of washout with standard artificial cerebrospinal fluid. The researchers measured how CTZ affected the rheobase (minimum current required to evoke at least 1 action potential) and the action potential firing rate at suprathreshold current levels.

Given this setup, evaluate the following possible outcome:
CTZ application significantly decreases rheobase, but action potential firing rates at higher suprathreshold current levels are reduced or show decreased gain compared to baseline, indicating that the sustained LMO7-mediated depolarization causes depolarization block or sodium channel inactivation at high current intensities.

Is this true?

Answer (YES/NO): NO